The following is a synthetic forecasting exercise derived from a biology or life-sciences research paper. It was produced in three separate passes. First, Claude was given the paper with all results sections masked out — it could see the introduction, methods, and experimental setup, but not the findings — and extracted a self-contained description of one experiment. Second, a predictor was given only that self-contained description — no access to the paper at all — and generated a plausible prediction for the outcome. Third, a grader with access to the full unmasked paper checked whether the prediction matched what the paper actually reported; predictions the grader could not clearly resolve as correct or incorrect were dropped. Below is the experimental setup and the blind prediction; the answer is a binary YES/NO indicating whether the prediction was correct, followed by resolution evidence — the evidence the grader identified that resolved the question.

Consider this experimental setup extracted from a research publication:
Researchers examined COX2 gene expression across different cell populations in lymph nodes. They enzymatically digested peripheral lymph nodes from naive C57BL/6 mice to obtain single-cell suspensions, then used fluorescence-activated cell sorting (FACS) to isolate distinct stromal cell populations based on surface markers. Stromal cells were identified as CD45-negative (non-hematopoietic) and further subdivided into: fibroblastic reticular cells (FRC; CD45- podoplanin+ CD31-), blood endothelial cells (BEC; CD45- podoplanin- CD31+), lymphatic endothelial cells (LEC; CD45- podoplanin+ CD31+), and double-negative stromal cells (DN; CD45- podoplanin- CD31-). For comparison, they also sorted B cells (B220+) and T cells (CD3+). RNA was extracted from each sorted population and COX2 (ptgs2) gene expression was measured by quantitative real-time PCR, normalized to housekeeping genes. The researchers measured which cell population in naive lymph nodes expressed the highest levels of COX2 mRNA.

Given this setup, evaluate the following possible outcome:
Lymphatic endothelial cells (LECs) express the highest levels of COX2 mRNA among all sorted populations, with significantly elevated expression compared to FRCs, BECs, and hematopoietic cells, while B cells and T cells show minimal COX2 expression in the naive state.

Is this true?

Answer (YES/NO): NO